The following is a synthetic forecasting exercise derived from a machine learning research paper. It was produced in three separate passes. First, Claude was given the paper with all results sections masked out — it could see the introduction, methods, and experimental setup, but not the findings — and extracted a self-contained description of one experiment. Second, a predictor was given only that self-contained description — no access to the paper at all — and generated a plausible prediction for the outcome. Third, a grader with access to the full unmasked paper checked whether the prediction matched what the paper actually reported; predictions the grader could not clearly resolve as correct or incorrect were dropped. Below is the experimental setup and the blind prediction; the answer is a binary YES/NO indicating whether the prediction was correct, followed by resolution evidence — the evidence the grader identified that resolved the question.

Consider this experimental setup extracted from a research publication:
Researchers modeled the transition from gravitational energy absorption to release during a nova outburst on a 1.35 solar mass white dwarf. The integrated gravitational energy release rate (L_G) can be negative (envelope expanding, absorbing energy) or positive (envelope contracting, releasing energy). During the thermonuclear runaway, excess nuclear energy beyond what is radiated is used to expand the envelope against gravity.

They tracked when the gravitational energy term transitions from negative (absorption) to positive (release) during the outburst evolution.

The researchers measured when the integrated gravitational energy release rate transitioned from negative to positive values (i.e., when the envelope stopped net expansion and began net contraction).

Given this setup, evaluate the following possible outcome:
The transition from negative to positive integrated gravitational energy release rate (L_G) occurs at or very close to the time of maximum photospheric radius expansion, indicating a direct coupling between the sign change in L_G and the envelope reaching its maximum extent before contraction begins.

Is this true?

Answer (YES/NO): NO